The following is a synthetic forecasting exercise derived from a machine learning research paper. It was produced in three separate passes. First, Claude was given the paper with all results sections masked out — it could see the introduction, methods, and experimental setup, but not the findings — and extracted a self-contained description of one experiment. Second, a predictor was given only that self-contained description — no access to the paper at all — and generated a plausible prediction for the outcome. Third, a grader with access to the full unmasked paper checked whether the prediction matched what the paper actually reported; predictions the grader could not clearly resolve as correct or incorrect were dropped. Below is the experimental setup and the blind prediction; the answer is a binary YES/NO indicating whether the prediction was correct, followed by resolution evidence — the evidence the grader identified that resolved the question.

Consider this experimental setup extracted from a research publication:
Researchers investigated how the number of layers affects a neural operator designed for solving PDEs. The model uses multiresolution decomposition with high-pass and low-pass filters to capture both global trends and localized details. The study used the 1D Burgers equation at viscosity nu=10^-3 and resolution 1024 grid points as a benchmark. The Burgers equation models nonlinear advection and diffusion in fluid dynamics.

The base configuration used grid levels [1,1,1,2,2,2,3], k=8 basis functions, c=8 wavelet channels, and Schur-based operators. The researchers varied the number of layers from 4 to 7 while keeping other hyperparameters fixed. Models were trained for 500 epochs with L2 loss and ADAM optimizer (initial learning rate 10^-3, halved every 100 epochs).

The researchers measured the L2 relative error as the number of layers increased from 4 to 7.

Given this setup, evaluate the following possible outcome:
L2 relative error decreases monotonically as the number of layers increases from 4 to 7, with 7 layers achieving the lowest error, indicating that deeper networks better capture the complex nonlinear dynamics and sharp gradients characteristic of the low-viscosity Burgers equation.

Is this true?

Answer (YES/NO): NO